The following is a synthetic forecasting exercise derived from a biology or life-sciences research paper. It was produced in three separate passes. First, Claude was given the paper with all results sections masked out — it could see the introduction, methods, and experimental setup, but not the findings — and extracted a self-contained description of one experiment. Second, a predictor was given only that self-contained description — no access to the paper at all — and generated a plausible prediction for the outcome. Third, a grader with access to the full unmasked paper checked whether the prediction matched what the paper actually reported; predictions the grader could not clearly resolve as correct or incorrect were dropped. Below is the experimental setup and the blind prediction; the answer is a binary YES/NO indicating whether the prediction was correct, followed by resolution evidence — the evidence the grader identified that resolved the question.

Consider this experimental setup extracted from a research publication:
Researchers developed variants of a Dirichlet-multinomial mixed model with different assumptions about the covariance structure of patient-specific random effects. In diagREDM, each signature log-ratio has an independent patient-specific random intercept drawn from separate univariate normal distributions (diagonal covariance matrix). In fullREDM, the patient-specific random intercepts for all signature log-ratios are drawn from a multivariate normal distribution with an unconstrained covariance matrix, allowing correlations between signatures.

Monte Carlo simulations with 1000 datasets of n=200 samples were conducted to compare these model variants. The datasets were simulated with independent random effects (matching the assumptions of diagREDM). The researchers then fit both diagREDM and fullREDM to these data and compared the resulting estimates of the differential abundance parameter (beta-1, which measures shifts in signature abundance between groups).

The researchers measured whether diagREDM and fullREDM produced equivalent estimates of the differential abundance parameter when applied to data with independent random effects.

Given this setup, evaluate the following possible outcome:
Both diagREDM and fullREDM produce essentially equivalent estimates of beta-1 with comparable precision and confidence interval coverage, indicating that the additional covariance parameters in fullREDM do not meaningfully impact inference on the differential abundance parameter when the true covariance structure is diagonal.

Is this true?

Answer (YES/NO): YES